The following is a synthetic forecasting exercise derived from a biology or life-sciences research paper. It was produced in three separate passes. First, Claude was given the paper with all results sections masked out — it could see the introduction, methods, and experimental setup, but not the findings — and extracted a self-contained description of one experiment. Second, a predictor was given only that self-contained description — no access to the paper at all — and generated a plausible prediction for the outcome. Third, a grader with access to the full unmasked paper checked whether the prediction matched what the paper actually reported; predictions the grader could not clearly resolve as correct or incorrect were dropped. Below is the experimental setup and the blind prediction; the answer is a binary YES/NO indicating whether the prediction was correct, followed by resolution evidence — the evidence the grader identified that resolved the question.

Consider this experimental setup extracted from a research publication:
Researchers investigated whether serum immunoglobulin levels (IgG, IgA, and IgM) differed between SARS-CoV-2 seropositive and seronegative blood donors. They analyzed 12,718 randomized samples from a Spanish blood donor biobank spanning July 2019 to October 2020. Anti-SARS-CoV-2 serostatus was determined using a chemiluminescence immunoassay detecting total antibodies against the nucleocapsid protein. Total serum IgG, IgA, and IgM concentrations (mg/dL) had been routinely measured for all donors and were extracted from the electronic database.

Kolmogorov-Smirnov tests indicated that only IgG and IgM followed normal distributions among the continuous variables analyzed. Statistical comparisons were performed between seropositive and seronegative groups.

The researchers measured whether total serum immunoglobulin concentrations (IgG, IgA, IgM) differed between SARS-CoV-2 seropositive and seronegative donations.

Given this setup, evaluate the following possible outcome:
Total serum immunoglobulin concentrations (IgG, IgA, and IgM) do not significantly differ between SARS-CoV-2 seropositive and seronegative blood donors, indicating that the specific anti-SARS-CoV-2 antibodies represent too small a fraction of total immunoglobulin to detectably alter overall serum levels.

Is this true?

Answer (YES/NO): YES